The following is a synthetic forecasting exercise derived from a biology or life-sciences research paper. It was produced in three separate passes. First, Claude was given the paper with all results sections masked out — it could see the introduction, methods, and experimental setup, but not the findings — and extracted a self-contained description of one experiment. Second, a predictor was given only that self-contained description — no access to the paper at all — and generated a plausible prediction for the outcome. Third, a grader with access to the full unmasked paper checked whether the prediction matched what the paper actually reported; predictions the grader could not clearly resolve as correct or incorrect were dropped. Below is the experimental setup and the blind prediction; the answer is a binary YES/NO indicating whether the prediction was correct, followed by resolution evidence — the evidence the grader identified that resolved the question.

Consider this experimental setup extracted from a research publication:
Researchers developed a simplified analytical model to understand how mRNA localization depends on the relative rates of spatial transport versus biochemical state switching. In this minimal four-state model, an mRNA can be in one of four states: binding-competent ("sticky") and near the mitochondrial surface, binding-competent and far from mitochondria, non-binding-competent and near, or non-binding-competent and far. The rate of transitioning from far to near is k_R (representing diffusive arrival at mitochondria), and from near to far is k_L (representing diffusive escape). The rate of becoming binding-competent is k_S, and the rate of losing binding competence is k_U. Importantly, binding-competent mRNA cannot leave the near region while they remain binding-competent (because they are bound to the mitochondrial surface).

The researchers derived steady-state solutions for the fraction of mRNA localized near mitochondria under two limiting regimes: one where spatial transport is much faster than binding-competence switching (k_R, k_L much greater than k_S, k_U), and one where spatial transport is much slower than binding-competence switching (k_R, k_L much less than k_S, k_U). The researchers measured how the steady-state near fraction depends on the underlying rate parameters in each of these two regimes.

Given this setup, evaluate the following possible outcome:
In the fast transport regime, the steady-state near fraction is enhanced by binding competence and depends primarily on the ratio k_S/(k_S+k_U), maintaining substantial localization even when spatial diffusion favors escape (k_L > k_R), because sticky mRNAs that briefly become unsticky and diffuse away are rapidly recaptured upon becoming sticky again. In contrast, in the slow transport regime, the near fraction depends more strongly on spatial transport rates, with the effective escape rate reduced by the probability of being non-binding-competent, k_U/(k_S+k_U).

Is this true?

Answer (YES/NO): NO